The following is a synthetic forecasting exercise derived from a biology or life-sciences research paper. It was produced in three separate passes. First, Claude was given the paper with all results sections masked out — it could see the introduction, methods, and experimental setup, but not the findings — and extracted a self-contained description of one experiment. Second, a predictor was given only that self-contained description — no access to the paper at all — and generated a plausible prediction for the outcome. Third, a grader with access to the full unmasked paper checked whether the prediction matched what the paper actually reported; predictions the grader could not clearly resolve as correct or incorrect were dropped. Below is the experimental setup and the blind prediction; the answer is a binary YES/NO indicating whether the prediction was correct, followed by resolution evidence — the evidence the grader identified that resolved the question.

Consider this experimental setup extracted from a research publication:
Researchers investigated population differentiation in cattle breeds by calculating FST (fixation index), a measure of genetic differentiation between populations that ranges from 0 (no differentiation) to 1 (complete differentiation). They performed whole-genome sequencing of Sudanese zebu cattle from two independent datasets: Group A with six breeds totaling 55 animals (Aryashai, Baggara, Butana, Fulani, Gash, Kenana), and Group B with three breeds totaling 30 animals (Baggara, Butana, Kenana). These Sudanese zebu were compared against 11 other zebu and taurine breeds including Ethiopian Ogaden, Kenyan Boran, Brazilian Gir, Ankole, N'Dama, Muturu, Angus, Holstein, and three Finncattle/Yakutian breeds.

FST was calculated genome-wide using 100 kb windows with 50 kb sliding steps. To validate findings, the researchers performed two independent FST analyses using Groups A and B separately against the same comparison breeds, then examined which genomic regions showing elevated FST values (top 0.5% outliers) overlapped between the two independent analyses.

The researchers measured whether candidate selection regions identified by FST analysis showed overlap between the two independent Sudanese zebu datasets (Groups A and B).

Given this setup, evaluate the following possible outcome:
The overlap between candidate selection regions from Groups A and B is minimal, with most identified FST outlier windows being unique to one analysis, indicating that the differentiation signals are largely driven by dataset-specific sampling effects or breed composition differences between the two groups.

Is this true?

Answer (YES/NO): NO